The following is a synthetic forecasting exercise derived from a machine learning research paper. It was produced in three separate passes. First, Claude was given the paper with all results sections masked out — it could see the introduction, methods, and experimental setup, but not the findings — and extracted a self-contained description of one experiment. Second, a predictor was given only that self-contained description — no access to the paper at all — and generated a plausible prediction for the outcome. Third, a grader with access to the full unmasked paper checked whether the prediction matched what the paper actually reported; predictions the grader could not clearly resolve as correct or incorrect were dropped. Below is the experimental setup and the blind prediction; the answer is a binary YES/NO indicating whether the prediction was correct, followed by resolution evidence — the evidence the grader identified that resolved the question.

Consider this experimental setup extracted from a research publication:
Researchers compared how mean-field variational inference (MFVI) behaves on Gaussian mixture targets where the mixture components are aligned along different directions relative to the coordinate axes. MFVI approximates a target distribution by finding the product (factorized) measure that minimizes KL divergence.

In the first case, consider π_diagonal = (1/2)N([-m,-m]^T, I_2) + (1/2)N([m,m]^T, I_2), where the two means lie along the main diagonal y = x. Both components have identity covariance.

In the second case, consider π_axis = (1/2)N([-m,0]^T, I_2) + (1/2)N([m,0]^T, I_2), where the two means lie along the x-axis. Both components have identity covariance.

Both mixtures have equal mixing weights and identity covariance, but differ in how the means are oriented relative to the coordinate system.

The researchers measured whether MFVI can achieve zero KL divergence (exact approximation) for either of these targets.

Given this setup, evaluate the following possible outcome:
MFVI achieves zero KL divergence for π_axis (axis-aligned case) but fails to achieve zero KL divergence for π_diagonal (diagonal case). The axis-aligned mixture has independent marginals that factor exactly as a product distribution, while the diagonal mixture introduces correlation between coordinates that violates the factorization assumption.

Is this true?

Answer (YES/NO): YES